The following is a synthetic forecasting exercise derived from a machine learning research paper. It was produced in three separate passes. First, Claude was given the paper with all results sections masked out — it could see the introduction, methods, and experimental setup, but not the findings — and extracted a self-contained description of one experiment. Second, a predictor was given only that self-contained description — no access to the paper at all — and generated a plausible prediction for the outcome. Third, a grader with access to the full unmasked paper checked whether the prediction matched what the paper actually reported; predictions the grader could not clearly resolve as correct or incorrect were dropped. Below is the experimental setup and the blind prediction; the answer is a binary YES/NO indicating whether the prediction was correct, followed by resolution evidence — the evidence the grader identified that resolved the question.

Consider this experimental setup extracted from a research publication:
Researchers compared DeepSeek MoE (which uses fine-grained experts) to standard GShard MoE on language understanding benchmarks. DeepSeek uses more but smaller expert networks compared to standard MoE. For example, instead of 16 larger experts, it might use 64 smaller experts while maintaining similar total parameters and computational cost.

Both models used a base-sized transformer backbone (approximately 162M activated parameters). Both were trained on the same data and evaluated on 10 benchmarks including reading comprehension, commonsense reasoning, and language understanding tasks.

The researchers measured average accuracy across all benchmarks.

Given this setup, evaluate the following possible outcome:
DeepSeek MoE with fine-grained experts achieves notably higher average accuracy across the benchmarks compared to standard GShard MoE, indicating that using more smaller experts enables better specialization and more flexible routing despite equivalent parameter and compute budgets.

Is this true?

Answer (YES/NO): NO